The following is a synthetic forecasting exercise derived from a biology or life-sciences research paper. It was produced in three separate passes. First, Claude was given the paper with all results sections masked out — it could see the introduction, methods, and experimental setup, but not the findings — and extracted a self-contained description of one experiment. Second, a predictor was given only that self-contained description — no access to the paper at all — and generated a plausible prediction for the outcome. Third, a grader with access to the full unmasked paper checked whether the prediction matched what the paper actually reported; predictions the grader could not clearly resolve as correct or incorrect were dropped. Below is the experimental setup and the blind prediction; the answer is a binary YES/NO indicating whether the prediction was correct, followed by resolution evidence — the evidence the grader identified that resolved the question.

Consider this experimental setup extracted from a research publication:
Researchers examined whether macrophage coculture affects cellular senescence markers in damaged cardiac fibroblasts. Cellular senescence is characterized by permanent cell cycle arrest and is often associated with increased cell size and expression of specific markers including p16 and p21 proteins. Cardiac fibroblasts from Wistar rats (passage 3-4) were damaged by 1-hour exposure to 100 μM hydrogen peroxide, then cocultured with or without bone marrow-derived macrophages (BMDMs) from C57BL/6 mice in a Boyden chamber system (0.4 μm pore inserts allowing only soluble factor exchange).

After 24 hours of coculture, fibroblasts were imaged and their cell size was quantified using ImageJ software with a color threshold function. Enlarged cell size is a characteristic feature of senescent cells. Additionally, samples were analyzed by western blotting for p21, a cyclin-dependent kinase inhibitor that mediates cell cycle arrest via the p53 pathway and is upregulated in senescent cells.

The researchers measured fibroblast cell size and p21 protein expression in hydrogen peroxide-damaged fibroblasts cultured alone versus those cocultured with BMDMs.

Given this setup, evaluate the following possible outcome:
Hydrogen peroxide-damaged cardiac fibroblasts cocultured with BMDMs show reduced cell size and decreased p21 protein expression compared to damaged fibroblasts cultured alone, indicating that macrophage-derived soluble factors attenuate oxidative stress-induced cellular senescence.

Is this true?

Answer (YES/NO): YES